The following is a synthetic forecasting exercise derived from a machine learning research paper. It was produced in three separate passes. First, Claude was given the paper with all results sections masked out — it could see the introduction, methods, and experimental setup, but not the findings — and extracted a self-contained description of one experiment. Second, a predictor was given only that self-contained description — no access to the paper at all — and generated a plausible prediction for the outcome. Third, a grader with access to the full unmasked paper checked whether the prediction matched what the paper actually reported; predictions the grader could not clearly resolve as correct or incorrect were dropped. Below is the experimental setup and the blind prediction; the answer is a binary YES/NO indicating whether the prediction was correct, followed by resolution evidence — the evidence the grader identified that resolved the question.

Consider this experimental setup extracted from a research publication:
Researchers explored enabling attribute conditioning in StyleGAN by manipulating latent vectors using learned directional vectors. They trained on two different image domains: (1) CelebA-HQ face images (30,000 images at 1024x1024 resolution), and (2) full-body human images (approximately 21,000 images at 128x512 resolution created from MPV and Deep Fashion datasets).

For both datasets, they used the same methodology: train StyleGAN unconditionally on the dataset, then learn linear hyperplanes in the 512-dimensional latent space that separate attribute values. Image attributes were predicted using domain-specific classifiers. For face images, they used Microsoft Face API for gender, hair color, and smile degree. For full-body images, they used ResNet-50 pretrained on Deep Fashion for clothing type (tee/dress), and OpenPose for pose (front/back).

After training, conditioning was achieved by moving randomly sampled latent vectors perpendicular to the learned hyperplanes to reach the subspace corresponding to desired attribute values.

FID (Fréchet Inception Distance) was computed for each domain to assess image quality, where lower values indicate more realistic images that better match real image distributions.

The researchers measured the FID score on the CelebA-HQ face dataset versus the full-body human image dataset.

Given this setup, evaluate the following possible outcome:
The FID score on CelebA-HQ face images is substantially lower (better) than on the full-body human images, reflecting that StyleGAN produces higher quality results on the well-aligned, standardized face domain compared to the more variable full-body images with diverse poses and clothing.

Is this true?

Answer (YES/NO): YES